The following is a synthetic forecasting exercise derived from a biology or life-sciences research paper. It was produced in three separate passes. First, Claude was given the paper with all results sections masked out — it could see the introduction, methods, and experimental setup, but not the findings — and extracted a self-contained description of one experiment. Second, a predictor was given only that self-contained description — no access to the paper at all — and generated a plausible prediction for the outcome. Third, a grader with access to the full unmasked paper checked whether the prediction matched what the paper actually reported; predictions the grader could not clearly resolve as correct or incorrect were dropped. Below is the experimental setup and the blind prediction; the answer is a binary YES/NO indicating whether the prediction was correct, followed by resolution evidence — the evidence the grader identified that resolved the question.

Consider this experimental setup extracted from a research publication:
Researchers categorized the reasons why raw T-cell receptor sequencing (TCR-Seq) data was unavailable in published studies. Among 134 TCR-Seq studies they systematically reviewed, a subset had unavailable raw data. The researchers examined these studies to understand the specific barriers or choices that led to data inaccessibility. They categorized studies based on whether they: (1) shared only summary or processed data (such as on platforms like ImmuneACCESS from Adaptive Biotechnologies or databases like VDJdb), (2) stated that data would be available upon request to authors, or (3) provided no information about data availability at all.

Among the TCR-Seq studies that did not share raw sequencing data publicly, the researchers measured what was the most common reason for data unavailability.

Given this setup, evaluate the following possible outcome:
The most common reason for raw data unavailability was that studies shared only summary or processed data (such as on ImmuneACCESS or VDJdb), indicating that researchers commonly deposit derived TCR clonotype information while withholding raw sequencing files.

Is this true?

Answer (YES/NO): YES